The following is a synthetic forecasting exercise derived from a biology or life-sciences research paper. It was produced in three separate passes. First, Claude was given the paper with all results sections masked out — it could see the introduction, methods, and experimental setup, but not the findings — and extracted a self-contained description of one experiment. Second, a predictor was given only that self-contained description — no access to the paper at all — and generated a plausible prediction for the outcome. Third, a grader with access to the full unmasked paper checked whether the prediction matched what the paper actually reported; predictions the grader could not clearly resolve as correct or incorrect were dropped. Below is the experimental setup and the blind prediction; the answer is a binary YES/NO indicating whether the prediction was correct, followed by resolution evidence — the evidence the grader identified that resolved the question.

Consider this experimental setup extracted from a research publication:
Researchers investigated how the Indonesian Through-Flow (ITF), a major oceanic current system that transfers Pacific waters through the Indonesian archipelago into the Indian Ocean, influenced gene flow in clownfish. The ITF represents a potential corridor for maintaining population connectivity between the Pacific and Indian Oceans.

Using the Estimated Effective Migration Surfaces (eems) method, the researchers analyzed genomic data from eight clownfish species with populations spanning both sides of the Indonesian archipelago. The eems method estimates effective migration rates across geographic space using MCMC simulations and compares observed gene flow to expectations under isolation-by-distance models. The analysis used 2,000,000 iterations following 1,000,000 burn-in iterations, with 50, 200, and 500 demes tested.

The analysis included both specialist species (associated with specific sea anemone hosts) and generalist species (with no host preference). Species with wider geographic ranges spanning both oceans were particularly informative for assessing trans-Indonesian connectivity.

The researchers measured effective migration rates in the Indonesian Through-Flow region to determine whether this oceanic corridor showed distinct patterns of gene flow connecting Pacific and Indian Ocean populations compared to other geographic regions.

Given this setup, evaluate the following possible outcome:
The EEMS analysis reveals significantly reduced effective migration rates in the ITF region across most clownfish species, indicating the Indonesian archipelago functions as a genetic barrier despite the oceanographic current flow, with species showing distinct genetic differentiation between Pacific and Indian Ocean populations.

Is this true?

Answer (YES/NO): NO